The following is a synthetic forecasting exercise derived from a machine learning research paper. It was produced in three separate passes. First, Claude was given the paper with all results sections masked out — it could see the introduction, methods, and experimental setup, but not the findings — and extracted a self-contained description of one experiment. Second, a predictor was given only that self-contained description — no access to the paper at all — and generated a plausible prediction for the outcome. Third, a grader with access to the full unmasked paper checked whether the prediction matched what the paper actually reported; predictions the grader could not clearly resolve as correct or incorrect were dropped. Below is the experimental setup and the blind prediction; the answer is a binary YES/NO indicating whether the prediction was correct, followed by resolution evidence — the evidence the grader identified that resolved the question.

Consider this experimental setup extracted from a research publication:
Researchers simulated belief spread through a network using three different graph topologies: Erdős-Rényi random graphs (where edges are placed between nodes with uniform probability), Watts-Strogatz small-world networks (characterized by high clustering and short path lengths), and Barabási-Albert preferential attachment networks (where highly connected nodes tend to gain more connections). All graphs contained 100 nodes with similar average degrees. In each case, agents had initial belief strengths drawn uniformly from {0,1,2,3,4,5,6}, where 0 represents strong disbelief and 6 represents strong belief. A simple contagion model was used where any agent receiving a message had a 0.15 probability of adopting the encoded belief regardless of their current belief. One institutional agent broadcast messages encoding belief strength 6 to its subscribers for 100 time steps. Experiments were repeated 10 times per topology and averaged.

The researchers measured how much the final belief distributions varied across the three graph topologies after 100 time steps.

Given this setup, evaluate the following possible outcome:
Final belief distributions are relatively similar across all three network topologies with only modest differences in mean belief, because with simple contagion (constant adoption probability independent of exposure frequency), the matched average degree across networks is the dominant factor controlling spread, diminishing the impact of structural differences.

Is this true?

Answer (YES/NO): NO